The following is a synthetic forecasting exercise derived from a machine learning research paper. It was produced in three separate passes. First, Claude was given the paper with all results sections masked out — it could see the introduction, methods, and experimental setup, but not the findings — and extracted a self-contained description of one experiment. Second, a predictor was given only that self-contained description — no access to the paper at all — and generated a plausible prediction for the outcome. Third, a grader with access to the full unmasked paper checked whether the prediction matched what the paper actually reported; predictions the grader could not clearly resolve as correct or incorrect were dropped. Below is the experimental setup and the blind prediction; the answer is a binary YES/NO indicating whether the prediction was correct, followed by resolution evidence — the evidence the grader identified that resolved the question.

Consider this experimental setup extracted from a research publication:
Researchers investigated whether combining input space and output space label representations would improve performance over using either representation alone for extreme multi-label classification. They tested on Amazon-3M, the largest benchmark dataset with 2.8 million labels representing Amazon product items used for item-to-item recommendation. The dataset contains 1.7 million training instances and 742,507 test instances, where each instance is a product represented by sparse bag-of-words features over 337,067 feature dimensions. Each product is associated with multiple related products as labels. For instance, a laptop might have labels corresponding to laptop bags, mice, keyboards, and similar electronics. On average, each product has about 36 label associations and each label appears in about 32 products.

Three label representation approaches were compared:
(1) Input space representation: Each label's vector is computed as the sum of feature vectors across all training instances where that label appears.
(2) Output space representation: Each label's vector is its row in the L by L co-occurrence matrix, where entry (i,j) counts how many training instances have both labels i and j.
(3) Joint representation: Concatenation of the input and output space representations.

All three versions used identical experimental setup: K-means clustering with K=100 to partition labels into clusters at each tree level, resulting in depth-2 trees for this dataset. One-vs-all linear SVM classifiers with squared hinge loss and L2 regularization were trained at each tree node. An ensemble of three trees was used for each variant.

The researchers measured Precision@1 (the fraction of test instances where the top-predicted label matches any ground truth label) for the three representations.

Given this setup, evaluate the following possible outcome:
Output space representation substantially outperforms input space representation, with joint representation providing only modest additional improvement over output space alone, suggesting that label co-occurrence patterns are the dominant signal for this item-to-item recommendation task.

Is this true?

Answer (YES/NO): NO